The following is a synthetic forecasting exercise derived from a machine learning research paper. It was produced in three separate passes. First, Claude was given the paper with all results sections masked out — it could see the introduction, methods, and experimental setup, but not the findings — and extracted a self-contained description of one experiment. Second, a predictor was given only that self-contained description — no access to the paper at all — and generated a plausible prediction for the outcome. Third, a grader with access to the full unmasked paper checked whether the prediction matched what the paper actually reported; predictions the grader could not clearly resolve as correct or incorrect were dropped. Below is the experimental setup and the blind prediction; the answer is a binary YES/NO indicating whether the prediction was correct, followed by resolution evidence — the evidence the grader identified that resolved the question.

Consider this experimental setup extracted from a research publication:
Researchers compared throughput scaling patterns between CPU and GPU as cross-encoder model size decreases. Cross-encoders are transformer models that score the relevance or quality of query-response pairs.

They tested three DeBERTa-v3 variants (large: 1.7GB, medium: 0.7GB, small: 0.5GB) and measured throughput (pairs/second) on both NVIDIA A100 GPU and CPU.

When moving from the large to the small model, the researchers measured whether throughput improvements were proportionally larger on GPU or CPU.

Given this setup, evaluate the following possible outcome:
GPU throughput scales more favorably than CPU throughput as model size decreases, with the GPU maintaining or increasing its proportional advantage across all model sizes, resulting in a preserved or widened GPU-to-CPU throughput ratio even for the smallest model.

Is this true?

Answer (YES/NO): NO